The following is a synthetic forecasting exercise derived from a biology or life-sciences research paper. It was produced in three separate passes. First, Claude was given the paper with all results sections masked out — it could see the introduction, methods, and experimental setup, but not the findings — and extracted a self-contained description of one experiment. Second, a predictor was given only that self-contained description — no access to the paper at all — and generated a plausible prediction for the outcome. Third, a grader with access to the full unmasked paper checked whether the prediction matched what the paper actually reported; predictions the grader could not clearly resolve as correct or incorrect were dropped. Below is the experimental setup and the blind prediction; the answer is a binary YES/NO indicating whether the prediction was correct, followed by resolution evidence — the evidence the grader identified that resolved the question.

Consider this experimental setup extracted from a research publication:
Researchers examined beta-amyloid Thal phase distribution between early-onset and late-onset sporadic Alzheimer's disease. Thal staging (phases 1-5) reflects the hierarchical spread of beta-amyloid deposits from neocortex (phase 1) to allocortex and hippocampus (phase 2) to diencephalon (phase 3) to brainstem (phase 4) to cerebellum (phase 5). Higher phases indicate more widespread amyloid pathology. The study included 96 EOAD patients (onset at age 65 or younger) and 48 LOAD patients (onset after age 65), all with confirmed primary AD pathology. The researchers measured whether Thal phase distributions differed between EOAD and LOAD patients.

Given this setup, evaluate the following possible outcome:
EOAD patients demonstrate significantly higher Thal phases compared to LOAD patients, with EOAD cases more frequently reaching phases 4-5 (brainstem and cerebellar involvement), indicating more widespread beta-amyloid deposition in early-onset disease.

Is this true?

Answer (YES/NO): YES